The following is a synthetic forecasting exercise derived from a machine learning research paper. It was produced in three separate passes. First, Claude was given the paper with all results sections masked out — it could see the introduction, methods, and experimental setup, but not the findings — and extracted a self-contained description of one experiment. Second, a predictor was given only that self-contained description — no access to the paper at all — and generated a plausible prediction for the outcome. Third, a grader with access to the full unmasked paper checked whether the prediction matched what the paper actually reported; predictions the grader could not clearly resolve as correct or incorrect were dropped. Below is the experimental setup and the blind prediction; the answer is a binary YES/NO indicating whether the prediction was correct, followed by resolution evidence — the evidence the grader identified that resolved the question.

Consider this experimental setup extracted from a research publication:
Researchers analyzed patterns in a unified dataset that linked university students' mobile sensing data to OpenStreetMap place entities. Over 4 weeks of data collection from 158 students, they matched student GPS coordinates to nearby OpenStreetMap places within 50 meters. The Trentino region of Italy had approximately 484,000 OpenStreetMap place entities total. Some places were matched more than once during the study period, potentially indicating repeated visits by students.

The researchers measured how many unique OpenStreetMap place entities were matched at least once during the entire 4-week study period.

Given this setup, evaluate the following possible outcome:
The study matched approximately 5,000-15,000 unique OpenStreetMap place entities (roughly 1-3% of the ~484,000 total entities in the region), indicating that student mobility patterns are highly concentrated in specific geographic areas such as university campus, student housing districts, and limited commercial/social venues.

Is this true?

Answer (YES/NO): NO